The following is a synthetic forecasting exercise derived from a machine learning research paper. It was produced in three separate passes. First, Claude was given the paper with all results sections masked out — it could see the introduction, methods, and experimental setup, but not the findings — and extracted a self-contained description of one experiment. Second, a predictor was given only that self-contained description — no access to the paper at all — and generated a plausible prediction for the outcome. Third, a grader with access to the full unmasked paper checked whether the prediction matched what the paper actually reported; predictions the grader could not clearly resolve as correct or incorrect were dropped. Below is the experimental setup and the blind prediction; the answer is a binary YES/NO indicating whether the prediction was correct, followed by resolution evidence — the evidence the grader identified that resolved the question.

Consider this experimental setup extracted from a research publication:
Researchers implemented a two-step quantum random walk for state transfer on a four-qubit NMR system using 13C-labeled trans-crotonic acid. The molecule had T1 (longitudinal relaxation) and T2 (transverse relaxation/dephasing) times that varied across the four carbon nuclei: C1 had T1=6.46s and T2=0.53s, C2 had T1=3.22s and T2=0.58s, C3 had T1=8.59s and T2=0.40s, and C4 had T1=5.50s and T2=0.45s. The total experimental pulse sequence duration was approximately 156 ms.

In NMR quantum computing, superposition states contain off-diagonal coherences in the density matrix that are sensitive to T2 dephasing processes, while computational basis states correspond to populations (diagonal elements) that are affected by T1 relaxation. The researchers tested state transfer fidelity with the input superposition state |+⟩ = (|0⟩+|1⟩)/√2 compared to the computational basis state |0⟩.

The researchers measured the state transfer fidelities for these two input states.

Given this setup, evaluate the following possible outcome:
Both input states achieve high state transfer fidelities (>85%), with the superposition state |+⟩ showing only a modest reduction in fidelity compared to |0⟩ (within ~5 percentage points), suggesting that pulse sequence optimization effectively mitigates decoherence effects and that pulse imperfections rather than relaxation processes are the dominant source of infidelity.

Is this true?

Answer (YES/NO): YES